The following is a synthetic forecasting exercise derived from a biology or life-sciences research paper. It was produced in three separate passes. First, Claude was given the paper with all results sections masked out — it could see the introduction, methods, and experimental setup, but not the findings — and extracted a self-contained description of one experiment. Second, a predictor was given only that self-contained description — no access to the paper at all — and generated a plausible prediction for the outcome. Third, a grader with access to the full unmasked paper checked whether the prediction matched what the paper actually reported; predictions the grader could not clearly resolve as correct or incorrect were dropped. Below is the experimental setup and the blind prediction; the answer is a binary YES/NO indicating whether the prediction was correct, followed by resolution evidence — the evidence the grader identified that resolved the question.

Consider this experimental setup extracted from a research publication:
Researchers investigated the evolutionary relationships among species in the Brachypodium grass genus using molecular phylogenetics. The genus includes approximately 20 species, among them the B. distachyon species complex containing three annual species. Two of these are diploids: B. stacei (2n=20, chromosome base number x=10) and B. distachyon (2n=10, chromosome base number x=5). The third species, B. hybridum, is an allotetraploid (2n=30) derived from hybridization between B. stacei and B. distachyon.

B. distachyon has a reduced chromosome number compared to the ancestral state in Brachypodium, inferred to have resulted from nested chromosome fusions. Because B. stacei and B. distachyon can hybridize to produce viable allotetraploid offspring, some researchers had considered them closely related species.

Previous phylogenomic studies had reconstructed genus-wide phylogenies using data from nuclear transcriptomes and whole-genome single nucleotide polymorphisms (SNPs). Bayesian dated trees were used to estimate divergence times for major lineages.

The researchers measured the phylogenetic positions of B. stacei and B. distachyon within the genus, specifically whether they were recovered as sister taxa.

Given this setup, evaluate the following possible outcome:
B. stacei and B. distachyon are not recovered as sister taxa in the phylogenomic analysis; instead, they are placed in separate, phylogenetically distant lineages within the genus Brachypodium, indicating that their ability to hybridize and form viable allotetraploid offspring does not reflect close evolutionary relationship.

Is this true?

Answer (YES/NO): YES